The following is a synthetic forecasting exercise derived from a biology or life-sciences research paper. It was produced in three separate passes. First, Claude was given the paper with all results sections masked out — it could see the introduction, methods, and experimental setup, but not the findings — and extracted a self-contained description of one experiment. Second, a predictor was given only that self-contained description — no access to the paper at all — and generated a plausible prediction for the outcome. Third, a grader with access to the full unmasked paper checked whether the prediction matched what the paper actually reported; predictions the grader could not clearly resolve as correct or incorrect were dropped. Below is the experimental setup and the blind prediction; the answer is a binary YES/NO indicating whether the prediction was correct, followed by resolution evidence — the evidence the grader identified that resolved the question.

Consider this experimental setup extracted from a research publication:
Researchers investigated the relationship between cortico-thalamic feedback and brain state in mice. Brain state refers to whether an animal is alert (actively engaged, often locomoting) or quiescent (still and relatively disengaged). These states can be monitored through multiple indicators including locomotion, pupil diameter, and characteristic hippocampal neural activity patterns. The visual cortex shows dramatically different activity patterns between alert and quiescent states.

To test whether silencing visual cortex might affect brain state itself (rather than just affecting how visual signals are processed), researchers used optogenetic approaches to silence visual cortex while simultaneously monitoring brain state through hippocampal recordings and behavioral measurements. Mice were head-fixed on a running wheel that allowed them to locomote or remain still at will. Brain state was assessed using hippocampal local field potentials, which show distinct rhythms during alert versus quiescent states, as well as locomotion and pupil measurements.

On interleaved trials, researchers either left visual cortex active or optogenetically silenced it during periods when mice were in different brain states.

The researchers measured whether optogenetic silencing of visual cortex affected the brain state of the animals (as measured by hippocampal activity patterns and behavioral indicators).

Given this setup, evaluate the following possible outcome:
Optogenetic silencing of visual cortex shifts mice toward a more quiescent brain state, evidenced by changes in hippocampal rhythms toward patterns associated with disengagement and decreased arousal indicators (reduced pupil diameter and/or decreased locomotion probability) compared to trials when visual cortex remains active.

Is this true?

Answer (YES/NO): NO